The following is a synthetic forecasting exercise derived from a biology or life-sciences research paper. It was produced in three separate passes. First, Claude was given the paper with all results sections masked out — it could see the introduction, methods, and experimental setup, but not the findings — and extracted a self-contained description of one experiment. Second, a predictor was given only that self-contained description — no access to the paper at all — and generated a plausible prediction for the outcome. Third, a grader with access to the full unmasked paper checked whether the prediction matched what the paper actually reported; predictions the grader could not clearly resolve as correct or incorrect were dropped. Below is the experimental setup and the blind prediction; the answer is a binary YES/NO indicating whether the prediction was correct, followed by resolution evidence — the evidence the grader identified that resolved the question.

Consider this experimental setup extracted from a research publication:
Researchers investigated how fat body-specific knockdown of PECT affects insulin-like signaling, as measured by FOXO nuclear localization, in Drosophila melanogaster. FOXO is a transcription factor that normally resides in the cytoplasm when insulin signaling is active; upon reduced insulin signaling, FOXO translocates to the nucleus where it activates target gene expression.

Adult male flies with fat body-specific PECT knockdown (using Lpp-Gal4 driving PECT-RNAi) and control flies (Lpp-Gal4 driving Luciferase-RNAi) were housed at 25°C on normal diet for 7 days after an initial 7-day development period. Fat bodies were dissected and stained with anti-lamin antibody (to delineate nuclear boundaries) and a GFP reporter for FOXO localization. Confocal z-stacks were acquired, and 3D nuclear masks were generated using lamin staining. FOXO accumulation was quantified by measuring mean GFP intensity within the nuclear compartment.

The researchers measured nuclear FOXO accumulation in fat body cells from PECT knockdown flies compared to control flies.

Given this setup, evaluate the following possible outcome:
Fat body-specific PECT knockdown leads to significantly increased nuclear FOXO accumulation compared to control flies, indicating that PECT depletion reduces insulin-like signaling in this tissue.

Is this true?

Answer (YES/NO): YES